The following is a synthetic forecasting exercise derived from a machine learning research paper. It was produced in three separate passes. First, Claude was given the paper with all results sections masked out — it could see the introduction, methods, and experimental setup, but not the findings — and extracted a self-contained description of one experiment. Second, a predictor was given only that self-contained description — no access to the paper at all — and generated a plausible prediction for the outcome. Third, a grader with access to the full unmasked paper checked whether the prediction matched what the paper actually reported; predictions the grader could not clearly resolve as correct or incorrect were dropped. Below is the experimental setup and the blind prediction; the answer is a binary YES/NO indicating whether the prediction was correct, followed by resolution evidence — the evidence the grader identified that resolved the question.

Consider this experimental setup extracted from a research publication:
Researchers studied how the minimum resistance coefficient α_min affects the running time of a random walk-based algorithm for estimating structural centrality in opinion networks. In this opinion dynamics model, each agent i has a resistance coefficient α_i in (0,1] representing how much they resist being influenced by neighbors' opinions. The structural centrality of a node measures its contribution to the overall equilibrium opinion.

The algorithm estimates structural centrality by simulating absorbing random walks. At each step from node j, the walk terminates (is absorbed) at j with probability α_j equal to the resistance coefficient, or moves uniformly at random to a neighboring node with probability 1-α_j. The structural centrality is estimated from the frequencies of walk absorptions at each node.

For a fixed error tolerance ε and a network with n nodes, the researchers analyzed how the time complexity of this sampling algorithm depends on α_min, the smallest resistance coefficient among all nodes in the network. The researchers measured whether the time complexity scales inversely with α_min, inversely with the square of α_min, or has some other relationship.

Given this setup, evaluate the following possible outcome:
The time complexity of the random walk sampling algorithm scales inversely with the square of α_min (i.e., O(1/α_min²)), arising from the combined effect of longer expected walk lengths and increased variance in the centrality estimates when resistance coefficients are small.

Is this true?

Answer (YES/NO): YES